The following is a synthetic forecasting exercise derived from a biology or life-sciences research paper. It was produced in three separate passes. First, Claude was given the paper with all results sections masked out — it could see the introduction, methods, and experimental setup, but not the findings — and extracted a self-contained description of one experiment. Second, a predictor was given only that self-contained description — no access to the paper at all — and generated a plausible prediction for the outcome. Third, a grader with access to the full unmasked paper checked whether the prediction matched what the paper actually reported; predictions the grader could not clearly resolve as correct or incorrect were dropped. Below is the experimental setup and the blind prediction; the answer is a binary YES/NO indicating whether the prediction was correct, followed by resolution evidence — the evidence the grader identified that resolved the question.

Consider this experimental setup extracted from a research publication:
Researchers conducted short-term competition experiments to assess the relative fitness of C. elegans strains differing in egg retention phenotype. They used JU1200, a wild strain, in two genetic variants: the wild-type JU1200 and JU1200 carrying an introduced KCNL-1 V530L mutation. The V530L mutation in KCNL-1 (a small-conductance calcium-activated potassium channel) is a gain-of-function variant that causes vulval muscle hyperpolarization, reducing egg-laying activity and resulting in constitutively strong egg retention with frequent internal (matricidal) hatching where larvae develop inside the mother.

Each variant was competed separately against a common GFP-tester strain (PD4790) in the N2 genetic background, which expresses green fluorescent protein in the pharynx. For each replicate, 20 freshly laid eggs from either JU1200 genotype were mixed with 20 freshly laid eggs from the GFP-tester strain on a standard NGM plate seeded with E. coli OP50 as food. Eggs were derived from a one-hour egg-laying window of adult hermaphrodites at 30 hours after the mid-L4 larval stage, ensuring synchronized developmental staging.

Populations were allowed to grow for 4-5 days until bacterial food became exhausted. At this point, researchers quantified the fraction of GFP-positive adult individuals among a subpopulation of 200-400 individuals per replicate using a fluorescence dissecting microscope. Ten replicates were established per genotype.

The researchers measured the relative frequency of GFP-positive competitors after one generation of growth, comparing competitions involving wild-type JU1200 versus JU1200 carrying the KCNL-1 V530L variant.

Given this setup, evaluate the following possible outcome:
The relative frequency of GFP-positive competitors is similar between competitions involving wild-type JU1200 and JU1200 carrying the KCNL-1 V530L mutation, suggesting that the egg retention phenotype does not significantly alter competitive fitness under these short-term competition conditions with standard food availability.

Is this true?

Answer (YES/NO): NO